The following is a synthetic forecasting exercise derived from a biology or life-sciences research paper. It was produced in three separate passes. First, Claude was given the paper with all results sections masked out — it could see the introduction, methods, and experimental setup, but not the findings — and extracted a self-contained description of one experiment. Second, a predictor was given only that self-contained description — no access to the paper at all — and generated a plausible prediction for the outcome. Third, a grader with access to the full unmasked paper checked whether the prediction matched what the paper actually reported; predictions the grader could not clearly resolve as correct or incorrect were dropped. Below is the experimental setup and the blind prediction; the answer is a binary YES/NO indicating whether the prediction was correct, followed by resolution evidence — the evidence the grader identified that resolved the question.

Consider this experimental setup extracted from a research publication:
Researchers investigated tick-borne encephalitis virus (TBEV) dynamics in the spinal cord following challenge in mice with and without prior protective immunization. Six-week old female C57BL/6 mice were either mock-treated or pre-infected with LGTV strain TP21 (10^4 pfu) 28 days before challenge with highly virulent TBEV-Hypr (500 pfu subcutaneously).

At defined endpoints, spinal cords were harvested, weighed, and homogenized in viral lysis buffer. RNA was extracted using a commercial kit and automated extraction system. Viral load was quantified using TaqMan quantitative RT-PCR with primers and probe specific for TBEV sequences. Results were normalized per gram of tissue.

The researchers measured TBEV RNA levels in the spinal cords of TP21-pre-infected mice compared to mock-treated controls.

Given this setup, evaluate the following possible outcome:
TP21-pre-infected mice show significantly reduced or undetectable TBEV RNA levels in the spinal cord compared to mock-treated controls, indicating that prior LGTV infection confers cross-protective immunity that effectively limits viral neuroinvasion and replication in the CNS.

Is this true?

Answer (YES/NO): NO